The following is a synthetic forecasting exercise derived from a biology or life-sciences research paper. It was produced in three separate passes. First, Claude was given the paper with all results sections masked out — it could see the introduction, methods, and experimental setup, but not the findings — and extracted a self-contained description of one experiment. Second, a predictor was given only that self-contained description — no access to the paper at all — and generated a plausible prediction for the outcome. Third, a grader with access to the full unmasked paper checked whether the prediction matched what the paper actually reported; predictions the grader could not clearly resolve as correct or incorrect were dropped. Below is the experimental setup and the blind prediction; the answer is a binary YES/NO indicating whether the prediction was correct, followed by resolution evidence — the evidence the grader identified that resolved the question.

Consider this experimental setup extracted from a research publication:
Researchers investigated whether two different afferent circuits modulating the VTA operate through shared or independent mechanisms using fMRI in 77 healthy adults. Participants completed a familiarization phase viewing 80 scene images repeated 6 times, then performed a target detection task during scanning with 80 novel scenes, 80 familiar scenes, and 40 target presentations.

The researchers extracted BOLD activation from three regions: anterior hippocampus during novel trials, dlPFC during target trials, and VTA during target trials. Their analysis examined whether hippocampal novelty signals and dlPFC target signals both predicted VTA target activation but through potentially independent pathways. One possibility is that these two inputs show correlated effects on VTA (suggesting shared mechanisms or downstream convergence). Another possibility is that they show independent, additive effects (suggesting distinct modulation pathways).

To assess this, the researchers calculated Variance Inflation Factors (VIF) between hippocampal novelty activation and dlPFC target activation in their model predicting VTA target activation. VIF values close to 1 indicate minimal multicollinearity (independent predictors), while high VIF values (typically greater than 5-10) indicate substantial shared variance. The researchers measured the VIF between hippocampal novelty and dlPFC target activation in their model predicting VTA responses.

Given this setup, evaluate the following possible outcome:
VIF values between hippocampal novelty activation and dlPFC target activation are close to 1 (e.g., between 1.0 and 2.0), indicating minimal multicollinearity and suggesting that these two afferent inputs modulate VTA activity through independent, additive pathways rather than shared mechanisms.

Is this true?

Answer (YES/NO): YES